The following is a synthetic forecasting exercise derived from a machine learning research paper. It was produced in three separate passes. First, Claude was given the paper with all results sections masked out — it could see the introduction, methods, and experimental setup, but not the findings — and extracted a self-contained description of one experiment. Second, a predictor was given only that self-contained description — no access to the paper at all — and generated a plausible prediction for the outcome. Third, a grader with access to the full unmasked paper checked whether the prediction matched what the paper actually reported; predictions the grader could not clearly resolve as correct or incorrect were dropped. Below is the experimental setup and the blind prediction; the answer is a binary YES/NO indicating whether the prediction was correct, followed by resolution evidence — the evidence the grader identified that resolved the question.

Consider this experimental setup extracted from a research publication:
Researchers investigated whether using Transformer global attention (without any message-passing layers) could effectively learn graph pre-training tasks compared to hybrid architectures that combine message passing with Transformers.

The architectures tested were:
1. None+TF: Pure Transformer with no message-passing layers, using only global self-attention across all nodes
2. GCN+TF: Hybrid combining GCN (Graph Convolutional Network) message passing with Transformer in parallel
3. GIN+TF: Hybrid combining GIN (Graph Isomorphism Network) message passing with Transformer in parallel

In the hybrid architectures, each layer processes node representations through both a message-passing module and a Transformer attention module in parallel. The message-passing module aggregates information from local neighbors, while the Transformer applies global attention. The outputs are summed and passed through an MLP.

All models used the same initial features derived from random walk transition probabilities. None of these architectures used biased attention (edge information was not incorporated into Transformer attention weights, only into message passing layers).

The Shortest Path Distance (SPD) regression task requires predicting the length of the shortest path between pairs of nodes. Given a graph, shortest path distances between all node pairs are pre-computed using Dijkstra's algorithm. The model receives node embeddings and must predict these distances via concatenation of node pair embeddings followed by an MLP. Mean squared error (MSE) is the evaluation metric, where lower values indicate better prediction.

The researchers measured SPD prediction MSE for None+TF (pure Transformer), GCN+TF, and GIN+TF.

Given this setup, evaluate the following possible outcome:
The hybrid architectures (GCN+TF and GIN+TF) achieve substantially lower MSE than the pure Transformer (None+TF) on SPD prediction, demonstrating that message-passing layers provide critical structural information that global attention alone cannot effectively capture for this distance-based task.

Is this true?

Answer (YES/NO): NO